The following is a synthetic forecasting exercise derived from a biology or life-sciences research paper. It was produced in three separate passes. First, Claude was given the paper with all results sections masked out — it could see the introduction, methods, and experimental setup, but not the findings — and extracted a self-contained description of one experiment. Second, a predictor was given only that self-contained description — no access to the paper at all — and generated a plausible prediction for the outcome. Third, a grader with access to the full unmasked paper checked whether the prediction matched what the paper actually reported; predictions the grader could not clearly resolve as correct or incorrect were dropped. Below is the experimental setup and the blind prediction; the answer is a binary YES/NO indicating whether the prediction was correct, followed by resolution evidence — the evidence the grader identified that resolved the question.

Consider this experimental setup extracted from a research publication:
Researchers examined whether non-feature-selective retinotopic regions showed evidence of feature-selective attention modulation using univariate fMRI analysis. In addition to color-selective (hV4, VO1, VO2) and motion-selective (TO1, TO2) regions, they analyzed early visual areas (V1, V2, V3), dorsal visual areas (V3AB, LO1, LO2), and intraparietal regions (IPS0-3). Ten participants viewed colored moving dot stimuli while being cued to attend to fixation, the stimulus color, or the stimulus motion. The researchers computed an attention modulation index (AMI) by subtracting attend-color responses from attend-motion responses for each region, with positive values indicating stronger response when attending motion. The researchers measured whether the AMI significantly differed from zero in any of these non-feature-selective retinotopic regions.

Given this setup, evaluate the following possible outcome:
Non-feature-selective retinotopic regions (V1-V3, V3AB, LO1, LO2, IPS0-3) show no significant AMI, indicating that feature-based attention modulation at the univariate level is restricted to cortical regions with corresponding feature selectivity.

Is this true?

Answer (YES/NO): YES